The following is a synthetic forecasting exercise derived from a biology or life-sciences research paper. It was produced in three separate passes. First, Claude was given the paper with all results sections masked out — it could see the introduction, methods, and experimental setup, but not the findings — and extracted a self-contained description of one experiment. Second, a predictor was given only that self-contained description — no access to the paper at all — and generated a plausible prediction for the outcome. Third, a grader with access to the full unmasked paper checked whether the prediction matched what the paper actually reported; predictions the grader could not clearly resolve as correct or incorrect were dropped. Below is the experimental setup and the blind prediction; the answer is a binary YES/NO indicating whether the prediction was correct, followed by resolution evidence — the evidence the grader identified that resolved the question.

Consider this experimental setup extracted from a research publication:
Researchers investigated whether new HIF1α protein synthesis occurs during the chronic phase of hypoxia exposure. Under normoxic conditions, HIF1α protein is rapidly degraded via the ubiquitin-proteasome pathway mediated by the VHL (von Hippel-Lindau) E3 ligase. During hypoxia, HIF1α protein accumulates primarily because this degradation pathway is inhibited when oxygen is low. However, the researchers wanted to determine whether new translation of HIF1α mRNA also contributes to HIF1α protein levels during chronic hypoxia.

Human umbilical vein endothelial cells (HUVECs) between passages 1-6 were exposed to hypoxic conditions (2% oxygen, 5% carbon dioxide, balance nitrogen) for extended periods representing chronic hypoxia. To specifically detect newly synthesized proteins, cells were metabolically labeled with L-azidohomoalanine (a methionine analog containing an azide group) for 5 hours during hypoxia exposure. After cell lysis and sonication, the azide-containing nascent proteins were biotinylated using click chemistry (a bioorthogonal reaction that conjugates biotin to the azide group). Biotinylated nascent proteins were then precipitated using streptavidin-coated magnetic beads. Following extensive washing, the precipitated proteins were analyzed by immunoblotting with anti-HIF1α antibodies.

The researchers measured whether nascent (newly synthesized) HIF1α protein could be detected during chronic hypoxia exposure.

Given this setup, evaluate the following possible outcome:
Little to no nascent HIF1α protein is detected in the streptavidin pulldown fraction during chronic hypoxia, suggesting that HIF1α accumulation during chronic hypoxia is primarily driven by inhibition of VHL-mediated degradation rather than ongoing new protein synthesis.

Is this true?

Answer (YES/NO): NO